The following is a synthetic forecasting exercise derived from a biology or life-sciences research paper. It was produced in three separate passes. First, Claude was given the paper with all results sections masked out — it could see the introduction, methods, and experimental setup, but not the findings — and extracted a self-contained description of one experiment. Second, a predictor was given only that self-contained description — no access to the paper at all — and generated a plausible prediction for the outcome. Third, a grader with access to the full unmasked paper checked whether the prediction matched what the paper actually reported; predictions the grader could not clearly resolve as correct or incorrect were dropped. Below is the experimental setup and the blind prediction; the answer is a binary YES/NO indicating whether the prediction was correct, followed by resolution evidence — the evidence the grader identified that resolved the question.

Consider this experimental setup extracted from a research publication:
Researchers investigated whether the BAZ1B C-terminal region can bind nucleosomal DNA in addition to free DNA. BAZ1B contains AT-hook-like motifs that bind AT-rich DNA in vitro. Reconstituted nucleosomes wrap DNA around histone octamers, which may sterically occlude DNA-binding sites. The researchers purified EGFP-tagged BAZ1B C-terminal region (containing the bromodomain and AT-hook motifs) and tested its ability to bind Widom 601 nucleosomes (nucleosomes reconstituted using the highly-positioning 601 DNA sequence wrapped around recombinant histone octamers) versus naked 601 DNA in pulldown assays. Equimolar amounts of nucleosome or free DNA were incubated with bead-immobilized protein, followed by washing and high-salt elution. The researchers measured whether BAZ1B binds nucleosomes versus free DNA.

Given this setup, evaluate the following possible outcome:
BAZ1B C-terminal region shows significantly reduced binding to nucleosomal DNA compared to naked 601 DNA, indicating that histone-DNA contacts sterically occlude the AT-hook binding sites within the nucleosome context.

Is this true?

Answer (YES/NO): YES